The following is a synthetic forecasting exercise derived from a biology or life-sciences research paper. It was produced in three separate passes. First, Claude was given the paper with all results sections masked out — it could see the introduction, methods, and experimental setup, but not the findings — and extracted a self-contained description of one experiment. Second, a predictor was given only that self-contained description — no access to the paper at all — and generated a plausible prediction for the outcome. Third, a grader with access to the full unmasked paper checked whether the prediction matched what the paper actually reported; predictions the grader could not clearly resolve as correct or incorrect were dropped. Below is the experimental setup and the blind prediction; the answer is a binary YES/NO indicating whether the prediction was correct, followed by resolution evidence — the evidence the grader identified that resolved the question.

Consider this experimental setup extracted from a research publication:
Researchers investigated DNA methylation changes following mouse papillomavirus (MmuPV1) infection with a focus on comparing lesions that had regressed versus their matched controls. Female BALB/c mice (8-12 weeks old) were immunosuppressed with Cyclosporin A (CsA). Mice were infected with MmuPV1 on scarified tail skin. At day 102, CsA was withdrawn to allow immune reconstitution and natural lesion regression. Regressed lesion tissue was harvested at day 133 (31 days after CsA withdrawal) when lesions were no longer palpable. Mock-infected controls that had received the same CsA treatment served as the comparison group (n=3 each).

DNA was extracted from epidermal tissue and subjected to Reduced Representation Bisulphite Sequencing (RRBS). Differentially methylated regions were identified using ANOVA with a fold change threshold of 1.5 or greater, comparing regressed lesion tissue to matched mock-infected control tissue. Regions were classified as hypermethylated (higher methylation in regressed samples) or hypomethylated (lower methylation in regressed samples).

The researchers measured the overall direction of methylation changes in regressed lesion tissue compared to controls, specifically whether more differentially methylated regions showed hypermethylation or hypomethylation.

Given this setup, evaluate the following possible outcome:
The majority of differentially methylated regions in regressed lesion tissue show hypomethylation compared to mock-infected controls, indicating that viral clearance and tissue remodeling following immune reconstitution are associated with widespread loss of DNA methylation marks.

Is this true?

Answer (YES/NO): NO